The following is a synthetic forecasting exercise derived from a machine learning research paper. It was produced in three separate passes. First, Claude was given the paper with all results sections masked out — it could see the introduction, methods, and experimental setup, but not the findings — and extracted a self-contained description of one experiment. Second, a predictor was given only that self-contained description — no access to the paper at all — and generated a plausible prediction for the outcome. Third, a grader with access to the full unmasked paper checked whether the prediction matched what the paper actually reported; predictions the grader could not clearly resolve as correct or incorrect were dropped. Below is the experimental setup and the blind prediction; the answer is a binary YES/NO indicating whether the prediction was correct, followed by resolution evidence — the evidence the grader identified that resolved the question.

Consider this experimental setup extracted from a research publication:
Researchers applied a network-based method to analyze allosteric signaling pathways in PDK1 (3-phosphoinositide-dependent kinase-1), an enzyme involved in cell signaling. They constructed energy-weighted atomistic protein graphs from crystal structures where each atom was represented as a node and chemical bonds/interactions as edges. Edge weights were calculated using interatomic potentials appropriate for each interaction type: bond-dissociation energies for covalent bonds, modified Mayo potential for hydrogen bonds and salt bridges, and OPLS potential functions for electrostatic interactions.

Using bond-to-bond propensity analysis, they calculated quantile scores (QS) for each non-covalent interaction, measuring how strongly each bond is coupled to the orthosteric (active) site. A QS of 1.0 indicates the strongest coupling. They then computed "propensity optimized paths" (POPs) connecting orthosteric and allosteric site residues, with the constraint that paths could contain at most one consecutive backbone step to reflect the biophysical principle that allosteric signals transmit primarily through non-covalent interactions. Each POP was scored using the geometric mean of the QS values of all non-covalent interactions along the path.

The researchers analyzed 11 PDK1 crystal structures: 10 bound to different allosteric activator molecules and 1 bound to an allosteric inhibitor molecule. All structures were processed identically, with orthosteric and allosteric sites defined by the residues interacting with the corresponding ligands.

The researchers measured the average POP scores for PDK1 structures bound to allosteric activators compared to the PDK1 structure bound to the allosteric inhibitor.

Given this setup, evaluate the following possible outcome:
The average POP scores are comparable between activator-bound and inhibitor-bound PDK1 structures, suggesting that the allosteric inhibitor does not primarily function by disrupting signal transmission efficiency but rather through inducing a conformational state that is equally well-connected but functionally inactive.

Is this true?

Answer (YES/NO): NO